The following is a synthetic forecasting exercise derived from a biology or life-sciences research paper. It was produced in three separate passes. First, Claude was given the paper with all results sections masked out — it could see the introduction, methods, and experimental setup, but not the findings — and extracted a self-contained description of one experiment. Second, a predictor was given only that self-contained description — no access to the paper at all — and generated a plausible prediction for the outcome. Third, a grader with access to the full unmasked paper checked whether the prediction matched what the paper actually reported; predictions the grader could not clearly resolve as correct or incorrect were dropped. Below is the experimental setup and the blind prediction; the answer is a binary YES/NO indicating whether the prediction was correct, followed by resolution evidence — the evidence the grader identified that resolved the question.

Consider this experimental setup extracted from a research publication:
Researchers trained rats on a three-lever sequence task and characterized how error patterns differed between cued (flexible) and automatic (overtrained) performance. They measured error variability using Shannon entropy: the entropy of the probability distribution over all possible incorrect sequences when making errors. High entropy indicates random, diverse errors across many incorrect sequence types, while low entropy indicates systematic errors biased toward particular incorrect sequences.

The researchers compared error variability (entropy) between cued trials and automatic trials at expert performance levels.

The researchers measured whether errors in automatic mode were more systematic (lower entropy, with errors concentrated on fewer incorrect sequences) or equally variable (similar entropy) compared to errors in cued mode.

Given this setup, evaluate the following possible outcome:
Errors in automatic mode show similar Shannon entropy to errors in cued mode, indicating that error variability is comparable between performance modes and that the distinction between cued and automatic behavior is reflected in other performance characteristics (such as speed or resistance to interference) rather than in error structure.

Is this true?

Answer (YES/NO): NO